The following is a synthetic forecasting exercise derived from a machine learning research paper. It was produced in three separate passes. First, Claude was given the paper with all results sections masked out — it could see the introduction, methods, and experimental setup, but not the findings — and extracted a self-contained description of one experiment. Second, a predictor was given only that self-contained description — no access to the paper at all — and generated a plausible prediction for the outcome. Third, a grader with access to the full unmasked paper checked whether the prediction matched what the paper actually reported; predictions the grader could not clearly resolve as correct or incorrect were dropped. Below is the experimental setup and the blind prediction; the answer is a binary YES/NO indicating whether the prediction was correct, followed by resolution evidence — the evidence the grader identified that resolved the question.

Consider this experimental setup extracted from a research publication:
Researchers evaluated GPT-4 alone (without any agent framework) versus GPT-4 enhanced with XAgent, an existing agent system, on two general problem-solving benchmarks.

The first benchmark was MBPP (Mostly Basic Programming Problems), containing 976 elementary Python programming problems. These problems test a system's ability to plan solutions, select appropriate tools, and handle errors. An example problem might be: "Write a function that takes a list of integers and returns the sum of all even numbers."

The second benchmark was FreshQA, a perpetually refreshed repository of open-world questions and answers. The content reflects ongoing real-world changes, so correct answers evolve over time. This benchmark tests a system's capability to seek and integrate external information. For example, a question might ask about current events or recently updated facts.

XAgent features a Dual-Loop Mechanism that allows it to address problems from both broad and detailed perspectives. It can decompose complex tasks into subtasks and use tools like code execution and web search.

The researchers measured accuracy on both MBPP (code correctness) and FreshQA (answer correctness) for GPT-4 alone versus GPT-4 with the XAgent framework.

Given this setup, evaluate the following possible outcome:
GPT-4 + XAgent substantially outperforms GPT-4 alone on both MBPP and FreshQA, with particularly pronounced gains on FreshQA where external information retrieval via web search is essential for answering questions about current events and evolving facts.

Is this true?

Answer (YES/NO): NO